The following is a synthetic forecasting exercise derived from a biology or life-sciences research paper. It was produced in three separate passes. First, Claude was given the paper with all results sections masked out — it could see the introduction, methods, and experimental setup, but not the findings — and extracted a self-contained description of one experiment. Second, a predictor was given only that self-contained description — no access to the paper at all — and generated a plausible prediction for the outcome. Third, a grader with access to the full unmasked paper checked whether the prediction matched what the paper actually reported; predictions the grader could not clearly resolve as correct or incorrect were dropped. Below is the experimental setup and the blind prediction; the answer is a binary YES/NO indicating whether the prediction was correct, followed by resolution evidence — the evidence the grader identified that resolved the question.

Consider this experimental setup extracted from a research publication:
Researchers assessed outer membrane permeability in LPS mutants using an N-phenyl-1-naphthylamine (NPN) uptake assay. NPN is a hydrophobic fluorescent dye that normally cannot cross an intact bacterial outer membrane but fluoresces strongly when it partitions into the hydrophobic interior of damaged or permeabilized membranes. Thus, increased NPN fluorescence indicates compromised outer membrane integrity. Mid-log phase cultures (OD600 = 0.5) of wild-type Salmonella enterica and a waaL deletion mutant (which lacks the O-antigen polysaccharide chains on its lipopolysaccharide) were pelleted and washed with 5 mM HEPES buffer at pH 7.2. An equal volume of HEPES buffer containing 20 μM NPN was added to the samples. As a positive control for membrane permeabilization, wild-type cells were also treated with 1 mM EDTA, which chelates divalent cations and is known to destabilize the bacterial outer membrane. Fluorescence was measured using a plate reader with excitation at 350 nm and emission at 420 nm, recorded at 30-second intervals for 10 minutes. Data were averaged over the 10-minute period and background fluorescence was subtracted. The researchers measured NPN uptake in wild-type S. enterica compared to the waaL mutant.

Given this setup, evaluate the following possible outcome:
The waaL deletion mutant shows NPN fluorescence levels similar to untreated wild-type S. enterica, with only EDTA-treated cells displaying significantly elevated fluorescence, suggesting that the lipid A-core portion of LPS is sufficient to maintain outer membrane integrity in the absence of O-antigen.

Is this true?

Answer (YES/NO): YES